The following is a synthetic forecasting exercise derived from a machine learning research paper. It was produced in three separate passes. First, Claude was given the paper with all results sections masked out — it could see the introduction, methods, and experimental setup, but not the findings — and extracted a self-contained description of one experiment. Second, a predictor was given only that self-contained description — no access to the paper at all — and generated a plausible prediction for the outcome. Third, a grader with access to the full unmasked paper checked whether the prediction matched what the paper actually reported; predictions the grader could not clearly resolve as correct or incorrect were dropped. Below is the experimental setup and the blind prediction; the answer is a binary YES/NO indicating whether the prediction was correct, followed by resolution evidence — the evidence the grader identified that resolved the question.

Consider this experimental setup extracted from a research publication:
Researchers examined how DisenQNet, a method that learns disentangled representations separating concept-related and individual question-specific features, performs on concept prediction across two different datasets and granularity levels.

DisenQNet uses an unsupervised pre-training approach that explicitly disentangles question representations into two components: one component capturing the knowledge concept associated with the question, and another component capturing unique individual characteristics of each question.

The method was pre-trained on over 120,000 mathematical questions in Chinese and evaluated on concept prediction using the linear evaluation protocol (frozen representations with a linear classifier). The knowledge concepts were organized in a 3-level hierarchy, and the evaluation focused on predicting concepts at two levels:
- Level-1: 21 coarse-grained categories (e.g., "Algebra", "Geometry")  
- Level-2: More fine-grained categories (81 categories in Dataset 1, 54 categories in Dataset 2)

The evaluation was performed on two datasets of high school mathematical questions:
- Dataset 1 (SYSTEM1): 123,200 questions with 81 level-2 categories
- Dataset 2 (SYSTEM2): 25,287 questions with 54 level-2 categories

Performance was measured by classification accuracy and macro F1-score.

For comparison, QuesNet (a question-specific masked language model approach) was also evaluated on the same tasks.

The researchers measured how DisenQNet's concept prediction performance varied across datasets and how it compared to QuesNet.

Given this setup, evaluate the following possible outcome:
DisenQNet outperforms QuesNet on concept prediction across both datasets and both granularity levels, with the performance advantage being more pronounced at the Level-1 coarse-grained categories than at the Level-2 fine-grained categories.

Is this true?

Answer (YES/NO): NO